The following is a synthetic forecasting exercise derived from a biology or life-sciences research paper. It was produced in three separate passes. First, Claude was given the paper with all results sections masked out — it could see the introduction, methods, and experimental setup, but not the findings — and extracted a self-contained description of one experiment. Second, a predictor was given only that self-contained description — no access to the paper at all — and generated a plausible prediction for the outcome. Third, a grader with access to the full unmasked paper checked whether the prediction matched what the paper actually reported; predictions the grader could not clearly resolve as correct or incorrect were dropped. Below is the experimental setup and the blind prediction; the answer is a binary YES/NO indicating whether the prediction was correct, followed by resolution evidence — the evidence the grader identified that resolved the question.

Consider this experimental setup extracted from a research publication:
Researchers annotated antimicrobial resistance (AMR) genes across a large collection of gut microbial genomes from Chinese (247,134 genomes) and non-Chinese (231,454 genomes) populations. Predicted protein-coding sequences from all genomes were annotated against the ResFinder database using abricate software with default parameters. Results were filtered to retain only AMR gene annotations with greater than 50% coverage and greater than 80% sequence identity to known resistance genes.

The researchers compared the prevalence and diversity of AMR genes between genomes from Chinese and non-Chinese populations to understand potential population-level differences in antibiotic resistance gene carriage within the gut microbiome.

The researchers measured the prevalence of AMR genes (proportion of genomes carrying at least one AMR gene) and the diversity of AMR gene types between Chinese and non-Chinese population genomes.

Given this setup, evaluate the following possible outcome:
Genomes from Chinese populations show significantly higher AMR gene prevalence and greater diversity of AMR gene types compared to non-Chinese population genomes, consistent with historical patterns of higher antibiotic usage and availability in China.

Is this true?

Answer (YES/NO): NO